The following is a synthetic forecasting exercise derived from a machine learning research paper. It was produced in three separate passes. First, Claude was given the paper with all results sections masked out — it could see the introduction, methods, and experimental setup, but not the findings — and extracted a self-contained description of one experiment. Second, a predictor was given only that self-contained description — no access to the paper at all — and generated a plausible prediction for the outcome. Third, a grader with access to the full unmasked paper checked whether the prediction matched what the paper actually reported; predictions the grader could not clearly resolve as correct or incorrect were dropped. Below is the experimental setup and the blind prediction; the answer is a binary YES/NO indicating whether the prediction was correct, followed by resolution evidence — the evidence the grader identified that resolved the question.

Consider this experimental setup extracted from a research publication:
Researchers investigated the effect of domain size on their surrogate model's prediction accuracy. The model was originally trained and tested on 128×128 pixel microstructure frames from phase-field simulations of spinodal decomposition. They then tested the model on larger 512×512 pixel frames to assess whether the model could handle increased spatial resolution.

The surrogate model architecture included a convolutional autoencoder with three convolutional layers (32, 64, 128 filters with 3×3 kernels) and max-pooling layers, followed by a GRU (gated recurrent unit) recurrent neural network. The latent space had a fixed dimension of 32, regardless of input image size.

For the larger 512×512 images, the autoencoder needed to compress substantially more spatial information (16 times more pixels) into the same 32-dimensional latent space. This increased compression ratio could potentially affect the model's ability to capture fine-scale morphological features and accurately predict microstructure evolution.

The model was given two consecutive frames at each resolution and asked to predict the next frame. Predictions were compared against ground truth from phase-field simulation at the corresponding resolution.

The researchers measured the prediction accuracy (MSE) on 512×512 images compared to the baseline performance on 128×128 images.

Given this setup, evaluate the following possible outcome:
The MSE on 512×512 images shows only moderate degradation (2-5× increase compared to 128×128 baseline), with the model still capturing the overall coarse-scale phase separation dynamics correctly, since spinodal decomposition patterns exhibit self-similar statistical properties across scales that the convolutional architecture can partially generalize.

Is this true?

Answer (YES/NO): NO